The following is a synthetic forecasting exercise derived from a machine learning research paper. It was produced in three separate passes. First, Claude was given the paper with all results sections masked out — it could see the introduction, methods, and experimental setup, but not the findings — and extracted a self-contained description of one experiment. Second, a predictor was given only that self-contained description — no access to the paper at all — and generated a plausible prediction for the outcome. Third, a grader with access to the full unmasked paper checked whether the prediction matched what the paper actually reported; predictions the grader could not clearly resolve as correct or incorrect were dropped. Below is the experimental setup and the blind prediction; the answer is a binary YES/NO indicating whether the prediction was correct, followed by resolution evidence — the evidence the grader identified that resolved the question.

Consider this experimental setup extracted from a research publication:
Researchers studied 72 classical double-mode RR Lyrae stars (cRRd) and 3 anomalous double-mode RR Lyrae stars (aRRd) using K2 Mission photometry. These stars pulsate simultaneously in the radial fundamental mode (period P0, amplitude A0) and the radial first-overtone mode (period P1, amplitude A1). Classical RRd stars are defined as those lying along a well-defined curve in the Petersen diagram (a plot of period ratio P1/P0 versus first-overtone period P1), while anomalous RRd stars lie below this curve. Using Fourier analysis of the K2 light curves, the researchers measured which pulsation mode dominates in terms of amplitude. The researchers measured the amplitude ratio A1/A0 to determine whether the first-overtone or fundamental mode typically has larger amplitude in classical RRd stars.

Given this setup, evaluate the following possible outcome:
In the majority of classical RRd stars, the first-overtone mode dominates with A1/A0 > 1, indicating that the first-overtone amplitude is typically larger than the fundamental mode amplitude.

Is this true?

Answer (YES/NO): YES